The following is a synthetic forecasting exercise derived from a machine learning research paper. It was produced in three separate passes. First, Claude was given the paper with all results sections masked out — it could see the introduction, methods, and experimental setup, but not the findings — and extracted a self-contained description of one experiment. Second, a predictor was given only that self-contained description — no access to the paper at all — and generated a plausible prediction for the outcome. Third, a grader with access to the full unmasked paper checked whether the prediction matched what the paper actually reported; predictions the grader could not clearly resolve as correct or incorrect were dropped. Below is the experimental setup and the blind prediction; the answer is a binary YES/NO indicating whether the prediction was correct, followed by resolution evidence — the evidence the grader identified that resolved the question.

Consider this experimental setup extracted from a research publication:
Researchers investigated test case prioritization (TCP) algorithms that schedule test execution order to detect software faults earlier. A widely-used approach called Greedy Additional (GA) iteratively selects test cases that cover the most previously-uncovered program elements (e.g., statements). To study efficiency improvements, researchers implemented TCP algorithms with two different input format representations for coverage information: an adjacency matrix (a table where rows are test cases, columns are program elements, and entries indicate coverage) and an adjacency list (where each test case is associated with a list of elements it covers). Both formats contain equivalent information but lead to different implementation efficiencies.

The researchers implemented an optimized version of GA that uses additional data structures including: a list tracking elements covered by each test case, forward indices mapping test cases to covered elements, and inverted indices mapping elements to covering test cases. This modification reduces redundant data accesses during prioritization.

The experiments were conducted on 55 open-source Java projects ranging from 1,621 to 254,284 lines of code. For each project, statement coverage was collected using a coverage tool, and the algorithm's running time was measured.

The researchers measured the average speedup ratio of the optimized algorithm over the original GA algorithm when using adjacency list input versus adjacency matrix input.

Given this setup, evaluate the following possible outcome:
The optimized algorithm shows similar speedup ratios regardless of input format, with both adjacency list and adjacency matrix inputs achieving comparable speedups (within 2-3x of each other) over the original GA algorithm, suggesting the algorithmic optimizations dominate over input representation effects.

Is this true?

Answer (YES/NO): NO